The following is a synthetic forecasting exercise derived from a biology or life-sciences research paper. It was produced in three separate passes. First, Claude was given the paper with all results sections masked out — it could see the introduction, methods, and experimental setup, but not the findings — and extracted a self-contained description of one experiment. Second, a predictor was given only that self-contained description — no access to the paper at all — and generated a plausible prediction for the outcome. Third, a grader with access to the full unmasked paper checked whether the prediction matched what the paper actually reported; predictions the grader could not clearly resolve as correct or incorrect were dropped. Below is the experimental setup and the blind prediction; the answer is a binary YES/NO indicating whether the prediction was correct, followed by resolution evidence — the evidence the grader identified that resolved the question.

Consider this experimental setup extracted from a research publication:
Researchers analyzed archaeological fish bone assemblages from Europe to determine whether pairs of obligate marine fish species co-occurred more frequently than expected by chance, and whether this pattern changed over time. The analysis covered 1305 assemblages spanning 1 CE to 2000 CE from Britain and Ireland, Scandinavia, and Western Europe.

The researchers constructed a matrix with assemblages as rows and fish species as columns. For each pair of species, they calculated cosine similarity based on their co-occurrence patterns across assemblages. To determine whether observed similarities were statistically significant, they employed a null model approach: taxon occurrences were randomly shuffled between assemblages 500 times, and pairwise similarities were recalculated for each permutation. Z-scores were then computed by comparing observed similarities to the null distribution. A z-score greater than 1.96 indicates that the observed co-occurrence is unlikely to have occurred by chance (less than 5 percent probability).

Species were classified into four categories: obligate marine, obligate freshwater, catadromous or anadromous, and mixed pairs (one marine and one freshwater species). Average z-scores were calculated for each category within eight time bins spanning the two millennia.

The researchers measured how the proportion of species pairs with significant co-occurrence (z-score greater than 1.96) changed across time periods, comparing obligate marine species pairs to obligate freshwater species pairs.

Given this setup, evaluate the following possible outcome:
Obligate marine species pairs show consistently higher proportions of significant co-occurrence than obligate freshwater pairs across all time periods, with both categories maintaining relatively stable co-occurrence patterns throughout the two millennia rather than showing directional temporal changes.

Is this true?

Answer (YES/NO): NO